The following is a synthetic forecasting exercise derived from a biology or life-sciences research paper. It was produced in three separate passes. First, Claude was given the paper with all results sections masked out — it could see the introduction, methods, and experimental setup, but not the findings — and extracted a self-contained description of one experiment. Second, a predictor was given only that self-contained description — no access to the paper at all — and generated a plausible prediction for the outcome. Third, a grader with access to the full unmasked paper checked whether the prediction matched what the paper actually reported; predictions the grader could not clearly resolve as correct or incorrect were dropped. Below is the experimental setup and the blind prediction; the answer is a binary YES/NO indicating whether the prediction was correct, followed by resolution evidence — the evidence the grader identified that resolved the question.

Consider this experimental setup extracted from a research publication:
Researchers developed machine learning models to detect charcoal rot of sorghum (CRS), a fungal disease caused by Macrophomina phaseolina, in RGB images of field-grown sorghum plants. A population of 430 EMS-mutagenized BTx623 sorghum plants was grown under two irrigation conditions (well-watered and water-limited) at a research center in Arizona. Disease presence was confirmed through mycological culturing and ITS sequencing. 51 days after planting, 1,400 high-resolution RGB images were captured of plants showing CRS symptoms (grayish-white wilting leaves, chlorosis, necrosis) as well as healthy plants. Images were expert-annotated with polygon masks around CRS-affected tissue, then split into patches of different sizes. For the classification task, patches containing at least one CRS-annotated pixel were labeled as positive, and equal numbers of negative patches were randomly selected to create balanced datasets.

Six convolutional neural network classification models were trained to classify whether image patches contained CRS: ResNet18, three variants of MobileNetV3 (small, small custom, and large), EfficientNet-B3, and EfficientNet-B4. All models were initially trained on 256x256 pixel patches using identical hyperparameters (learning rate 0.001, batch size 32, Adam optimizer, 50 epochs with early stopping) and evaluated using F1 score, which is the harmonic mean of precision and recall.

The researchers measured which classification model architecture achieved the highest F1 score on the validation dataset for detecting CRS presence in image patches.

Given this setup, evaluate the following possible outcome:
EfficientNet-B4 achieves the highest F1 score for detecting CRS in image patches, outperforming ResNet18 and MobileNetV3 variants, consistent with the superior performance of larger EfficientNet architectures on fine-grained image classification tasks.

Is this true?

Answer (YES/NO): NO